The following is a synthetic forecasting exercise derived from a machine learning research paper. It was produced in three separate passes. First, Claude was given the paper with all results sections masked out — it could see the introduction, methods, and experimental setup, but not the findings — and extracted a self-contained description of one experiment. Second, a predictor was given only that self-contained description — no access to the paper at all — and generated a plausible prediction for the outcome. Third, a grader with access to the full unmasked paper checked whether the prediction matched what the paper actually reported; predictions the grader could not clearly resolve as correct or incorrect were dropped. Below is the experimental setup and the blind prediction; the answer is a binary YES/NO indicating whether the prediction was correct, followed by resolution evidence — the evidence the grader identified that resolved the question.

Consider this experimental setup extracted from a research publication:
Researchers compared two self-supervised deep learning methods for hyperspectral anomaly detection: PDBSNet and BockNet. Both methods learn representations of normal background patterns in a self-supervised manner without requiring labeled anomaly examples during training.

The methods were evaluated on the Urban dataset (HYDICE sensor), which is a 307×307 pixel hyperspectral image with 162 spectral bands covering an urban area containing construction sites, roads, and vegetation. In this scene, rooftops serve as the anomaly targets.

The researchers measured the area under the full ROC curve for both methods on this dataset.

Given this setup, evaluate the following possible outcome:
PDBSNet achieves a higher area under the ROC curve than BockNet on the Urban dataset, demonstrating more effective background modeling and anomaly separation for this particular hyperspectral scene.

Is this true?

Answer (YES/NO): NO